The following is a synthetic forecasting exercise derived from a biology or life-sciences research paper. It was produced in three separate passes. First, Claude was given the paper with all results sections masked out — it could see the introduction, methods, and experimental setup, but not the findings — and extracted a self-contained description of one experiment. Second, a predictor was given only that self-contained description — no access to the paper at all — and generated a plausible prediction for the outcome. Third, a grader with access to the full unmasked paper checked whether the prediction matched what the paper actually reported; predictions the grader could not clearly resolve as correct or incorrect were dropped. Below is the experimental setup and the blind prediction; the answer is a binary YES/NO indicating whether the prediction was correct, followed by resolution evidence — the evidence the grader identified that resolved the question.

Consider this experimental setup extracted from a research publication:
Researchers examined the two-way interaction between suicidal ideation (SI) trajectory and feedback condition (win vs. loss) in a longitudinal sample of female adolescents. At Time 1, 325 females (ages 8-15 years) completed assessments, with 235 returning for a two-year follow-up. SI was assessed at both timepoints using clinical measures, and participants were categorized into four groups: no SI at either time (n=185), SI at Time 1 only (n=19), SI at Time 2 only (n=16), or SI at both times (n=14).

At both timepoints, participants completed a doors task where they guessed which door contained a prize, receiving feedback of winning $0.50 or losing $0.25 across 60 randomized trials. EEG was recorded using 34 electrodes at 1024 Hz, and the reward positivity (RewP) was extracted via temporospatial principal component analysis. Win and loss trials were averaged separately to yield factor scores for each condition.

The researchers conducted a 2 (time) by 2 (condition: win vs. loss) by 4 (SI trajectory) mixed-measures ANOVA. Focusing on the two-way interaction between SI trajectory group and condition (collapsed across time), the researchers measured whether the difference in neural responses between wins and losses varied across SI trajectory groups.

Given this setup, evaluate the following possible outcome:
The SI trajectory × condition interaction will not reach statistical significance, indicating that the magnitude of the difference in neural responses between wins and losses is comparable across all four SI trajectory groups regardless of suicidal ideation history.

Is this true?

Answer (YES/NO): YES